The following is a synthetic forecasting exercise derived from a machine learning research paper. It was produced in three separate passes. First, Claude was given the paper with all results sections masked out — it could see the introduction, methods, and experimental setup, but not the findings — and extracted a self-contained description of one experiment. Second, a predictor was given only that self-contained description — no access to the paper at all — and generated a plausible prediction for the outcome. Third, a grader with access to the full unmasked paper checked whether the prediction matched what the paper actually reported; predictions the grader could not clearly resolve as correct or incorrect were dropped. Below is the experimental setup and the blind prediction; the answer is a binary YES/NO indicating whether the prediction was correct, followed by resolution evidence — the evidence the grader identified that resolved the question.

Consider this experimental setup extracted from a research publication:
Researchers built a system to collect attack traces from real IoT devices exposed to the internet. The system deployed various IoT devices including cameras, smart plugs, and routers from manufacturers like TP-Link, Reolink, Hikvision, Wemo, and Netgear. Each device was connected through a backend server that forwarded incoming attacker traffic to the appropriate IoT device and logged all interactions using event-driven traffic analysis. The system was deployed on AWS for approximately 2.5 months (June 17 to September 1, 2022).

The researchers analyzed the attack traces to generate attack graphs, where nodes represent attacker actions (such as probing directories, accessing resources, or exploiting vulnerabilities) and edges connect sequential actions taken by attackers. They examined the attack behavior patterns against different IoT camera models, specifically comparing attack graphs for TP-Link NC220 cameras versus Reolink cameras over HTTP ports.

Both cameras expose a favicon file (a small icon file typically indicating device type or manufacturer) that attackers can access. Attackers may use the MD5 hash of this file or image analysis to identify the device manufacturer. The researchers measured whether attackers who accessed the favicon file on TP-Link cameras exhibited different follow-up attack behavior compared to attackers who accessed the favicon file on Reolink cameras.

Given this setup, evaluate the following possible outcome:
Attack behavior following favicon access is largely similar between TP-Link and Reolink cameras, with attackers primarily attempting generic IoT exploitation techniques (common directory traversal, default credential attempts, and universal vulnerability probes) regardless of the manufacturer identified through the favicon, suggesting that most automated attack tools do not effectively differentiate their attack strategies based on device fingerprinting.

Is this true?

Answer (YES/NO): NO